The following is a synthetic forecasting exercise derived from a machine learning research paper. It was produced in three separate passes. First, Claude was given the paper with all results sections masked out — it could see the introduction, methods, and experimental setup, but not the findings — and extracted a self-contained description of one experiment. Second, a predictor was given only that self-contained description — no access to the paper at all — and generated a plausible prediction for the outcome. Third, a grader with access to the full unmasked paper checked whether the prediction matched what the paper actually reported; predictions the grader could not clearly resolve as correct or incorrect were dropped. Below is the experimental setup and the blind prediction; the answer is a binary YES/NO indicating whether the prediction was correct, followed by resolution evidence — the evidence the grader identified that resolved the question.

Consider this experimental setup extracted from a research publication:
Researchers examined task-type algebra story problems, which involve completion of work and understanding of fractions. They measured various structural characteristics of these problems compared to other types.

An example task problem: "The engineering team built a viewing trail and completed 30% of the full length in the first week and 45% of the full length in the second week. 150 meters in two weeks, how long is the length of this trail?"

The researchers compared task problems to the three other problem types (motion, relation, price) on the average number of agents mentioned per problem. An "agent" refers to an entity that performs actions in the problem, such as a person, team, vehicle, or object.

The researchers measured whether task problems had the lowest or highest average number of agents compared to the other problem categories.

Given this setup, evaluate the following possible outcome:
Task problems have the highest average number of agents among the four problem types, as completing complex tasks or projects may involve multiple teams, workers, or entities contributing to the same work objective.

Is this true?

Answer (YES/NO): NO